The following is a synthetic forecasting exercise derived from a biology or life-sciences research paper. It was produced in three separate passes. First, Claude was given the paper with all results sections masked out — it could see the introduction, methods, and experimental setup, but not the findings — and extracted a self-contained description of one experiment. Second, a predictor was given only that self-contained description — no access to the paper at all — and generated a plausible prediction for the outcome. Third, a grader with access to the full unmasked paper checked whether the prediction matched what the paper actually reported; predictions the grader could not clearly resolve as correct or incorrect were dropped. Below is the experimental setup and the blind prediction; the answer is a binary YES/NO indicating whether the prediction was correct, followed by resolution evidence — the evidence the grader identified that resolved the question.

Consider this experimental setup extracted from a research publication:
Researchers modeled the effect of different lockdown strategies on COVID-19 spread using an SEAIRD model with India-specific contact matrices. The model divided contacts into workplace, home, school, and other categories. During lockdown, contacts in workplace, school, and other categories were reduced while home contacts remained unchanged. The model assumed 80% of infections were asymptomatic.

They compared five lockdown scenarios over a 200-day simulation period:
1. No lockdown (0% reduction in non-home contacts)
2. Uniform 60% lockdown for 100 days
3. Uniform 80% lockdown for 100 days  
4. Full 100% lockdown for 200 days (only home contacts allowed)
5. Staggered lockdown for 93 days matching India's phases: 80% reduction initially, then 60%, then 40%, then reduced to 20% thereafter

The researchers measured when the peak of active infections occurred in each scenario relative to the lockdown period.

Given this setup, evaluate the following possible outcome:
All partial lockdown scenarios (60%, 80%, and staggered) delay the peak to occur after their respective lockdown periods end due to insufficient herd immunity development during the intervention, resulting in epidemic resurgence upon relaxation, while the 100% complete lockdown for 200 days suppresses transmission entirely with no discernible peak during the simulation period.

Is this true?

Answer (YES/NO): NO